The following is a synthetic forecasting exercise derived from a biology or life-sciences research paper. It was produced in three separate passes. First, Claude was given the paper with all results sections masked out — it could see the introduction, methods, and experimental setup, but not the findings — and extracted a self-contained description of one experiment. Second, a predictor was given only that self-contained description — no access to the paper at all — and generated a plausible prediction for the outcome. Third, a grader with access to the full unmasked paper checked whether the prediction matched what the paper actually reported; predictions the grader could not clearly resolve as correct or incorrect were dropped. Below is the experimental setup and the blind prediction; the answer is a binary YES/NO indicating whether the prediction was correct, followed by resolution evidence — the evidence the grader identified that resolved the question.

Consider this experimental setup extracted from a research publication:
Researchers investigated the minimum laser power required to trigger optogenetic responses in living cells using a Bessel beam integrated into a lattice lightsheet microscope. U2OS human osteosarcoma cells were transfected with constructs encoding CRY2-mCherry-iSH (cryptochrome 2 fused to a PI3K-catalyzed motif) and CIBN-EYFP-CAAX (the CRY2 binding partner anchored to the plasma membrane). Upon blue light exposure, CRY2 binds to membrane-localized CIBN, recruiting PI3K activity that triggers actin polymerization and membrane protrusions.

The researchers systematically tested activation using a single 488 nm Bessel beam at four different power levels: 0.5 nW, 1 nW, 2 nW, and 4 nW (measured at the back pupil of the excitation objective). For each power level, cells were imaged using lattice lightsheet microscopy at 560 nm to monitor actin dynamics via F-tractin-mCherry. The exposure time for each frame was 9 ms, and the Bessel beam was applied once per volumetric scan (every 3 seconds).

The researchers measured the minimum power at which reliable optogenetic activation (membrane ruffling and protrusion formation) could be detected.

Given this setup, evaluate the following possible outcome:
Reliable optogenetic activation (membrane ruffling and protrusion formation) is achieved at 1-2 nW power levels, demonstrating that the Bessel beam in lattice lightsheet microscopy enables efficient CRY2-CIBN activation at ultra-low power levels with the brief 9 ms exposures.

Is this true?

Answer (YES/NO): YES